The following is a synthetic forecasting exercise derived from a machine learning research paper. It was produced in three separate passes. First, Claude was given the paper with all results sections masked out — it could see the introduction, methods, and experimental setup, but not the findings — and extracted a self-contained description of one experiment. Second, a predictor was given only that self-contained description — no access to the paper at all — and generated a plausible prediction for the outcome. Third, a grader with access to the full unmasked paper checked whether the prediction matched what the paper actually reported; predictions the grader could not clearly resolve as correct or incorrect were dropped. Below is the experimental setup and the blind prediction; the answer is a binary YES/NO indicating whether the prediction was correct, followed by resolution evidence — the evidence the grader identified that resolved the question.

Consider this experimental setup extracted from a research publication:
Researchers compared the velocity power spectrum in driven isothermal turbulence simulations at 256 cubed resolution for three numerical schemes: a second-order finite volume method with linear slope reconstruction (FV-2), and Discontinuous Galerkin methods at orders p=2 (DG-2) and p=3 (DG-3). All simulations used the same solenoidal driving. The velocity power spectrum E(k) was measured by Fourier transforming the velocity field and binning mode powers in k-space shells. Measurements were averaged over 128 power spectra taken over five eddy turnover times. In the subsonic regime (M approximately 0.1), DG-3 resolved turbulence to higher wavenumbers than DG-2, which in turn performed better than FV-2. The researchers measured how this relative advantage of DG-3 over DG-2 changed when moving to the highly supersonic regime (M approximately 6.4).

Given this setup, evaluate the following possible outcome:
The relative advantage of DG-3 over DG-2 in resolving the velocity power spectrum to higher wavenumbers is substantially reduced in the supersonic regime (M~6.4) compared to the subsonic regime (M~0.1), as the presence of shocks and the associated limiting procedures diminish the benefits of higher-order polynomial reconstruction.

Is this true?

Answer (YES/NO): YES